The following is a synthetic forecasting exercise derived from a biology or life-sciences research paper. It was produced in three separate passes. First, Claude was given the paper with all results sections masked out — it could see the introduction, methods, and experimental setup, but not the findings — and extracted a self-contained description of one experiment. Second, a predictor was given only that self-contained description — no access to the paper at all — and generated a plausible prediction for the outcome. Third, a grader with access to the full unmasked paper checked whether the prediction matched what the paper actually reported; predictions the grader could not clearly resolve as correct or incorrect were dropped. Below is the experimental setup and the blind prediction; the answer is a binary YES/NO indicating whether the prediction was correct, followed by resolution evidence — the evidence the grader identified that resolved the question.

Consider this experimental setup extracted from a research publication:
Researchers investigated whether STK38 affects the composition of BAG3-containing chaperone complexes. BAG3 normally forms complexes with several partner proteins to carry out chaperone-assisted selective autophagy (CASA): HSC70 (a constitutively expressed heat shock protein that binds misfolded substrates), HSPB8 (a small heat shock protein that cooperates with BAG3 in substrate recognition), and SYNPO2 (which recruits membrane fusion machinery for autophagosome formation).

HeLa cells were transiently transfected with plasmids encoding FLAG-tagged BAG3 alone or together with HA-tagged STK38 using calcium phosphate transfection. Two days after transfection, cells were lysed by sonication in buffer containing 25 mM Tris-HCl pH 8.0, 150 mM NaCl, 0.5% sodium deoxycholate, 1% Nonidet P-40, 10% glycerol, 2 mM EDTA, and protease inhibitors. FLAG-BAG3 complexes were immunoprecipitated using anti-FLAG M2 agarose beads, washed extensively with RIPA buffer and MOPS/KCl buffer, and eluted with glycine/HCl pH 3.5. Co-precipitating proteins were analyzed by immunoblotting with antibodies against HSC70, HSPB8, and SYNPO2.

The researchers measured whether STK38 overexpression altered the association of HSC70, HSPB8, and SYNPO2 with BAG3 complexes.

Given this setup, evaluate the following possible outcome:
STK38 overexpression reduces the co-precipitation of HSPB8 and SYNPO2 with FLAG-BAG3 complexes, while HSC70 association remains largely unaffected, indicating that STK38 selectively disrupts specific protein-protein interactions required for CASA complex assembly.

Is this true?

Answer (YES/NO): NO